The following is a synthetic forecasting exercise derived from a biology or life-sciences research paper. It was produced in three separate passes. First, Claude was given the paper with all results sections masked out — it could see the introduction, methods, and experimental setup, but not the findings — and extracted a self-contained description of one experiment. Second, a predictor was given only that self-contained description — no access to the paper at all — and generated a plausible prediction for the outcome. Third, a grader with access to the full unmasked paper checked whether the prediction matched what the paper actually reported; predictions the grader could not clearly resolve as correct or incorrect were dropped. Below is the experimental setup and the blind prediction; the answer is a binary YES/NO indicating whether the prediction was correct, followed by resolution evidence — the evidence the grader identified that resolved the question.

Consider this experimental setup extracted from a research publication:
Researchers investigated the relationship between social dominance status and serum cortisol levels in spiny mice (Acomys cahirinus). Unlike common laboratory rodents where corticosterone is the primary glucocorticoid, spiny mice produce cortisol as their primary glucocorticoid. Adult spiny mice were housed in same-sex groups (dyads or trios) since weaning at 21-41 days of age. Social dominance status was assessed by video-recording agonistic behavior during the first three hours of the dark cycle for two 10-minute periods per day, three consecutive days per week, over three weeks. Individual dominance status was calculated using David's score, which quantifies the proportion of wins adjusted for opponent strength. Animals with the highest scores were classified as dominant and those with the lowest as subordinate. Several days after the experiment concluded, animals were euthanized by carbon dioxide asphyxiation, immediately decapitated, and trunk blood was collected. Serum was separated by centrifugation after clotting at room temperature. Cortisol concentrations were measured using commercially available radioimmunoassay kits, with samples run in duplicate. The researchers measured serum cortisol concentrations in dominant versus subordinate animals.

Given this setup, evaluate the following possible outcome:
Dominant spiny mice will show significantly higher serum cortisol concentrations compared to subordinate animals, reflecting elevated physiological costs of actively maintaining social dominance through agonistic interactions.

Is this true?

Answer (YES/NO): NO